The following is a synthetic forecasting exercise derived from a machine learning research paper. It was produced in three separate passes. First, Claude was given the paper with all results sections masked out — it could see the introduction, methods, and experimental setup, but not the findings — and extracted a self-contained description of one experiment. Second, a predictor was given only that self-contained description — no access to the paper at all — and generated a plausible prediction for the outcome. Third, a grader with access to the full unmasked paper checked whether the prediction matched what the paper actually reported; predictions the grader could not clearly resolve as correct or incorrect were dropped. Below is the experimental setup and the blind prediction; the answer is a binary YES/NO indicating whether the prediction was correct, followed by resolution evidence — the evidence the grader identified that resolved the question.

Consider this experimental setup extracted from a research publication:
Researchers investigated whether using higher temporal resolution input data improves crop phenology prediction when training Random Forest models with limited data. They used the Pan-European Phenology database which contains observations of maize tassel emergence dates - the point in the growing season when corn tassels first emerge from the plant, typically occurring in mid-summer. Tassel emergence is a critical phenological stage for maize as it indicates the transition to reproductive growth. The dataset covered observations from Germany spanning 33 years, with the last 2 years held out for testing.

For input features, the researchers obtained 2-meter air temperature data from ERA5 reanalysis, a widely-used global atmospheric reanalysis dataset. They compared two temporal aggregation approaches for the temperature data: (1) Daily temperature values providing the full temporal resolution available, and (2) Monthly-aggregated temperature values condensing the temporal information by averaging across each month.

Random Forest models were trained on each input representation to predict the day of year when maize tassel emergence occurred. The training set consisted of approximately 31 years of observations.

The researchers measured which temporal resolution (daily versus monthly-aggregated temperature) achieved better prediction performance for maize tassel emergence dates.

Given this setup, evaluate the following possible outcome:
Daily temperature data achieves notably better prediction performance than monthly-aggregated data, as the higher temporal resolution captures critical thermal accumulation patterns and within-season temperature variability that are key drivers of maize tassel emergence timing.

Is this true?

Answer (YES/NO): NO